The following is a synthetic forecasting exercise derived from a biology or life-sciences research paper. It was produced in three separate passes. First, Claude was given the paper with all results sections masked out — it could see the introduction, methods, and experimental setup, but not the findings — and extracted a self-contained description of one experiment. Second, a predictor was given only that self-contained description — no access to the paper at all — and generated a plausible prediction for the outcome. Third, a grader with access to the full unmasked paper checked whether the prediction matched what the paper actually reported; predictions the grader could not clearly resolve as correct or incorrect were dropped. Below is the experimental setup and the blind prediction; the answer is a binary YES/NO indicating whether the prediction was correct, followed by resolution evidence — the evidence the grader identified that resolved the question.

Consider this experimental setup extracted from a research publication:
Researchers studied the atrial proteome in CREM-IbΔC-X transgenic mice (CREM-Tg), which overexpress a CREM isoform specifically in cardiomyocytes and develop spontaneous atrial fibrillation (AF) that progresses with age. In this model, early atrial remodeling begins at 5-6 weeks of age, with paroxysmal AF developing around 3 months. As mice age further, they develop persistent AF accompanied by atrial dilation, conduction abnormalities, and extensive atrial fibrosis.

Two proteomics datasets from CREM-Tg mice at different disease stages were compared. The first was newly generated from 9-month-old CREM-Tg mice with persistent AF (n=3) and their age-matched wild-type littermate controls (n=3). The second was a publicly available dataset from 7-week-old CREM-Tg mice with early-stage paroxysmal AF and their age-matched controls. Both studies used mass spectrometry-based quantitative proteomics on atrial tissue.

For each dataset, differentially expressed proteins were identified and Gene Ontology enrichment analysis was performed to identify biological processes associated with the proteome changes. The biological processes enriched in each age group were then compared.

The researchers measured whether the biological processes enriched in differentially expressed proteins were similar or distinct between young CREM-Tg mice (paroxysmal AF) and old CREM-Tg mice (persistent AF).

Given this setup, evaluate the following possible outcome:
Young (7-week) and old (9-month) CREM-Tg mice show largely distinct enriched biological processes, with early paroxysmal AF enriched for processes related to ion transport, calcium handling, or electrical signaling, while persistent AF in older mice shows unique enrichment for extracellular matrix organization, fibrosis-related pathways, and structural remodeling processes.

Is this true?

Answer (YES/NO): NO